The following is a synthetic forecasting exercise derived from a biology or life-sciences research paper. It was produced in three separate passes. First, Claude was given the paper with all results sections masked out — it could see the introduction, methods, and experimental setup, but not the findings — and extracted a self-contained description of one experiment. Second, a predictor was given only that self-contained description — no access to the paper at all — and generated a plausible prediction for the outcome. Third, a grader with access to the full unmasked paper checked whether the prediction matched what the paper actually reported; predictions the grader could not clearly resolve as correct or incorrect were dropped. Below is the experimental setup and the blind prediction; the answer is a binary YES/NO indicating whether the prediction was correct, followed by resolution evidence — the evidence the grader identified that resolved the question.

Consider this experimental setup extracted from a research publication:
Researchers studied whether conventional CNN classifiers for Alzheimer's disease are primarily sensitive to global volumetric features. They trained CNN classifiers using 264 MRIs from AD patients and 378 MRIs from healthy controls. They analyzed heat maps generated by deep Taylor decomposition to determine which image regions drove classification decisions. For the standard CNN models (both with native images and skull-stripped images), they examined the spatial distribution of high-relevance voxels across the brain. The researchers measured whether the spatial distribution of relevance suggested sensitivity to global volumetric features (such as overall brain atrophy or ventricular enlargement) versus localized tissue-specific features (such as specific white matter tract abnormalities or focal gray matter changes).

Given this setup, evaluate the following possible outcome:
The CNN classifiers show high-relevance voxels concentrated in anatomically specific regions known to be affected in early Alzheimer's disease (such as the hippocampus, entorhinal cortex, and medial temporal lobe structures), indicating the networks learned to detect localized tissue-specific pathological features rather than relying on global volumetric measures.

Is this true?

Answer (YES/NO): NO